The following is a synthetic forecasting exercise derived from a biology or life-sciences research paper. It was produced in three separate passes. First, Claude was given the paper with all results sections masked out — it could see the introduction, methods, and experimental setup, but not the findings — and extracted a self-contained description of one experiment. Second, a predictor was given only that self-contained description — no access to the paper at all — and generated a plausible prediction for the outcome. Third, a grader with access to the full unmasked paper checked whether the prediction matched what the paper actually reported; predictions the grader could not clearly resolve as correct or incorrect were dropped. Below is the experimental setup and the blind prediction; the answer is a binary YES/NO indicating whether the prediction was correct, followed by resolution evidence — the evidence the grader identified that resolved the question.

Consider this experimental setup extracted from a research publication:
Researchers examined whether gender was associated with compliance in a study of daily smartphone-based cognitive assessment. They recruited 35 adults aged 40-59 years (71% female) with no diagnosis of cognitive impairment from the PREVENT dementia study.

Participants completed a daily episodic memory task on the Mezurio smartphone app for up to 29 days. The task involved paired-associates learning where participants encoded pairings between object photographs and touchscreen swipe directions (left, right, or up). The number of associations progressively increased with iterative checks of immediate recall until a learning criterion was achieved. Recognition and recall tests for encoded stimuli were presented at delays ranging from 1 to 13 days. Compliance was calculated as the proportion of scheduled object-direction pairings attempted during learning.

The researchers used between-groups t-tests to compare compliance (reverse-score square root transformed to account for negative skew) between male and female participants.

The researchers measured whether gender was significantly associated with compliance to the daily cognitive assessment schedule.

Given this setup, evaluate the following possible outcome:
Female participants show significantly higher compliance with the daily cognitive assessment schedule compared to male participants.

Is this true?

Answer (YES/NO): NO